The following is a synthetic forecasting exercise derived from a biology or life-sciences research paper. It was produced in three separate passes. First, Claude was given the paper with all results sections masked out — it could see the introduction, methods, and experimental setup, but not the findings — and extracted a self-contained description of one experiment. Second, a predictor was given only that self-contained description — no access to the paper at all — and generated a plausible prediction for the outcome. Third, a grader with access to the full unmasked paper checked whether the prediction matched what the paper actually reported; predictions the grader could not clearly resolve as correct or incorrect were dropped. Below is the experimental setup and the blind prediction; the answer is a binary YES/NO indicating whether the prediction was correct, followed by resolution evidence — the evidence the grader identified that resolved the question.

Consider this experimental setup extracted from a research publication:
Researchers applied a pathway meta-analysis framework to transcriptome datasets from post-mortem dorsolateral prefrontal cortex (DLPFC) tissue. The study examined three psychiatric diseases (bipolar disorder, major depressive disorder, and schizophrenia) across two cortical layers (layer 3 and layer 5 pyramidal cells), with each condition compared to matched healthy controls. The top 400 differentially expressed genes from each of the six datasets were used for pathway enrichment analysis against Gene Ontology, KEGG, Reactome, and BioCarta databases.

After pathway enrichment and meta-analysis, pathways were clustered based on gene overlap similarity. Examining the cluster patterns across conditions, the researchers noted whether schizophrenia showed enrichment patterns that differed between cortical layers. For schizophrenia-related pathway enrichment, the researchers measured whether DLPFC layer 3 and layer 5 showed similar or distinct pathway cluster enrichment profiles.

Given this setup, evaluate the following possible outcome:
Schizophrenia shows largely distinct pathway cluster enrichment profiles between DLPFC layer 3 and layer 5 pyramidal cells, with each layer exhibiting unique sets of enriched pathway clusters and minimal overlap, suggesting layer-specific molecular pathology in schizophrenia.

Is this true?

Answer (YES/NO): NO